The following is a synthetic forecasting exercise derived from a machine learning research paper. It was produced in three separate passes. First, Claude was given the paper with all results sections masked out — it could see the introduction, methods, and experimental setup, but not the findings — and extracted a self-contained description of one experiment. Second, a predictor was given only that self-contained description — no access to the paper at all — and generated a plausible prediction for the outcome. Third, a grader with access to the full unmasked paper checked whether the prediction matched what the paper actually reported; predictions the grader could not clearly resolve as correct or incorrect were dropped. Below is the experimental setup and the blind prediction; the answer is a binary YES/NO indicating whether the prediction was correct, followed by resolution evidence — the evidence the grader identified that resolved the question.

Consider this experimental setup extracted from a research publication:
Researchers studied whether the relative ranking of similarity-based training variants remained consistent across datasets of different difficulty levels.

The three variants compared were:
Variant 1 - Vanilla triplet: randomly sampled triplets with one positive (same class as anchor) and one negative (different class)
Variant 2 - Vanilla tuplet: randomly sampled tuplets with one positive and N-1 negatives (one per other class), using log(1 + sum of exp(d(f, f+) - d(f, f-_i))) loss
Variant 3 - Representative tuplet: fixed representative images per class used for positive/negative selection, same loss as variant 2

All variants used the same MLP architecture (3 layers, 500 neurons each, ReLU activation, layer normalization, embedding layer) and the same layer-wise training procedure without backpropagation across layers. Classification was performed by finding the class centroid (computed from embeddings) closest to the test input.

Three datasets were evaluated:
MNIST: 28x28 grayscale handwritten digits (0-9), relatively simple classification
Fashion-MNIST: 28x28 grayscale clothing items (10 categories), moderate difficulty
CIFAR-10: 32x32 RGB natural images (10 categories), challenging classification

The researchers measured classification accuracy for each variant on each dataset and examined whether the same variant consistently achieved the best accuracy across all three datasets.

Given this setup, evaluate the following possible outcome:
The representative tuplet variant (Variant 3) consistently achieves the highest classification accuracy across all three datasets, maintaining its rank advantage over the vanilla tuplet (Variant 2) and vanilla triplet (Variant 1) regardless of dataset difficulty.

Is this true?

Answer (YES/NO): NO